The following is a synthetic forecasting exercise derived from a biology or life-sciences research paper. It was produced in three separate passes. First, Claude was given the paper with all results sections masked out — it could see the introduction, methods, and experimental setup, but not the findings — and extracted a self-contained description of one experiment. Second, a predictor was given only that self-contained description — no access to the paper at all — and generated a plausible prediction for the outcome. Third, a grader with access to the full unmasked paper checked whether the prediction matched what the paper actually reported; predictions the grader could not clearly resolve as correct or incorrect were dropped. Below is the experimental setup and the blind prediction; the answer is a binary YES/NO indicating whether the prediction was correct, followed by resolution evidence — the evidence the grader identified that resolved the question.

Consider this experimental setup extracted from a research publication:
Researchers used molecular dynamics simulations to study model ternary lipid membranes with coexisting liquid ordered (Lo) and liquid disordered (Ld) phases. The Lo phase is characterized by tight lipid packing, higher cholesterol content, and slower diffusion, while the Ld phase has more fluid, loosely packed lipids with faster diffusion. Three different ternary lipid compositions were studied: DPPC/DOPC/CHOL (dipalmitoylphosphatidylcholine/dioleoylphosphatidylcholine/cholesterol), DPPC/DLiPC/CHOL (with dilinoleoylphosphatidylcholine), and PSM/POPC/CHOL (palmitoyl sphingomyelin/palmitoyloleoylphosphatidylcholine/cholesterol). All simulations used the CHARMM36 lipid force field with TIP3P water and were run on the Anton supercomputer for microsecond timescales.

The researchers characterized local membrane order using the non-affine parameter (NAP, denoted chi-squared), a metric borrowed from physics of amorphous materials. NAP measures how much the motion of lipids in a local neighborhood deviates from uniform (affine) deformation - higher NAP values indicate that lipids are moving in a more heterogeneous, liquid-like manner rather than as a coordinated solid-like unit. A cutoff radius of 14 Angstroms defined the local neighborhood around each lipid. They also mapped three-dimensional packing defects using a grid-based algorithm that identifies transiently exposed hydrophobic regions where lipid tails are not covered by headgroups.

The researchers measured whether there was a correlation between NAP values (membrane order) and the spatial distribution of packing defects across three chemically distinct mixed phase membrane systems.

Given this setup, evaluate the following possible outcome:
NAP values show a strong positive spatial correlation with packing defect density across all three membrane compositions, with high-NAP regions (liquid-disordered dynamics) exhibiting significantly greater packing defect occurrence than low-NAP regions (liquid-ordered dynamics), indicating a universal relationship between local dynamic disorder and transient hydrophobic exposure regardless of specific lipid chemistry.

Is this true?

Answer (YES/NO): YES